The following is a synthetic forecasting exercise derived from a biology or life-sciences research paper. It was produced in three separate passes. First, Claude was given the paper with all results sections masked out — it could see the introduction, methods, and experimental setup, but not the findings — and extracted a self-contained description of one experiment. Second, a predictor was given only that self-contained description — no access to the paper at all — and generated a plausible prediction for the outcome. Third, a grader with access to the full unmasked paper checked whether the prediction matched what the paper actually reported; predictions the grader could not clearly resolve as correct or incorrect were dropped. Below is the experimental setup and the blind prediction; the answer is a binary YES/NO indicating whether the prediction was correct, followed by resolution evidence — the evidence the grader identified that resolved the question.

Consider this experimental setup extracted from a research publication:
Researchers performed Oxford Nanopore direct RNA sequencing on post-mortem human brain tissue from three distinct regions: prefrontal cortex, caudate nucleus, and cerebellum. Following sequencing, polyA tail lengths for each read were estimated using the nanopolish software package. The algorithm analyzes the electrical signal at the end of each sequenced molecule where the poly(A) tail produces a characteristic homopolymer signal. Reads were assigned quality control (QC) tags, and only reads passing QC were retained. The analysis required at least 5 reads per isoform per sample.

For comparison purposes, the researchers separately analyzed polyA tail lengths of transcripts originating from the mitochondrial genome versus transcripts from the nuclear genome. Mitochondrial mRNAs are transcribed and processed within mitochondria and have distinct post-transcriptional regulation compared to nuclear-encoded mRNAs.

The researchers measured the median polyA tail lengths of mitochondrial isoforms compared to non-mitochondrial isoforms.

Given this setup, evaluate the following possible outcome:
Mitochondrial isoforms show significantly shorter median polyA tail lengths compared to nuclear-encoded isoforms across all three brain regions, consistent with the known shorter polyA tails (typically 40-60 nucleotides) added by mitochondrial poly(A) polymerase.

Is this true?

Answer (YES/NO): YES